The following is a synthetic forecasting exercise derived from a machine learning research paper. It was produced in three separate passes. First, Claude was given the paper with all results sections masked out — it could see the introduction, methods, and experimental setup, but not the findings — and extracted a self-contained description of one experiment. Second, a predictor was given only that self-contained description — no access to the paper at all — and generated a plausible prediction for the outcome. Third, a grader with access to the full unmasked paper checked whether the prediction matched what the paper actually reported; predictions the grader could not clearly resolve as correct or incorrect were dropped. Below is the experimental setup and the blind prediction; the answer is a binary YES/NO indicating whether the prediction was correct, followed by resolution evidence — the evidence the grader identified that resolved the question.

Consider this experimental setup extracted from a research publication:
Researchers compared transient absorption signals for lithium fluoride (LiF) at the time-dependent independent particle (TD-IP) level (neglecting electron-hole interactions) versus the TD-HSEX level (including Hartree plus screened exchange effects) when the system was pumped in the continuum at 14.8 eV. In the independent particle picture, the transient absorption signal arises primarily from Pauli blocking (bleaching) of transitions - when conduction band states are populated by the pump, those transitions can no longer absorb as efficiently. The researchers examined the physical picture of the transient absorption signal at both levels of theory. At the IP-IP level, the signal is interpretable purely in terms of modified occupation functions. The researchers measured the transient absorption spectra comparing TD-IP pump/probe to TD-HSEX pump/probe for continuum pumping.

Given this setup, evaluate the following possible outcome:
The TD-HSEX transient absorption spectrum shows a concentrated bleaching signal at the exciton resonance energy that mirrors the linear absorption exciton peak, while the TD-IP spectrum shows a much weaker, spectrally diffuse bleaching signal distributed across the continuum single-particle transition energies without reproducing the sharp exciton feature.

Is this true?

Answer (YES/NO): NO